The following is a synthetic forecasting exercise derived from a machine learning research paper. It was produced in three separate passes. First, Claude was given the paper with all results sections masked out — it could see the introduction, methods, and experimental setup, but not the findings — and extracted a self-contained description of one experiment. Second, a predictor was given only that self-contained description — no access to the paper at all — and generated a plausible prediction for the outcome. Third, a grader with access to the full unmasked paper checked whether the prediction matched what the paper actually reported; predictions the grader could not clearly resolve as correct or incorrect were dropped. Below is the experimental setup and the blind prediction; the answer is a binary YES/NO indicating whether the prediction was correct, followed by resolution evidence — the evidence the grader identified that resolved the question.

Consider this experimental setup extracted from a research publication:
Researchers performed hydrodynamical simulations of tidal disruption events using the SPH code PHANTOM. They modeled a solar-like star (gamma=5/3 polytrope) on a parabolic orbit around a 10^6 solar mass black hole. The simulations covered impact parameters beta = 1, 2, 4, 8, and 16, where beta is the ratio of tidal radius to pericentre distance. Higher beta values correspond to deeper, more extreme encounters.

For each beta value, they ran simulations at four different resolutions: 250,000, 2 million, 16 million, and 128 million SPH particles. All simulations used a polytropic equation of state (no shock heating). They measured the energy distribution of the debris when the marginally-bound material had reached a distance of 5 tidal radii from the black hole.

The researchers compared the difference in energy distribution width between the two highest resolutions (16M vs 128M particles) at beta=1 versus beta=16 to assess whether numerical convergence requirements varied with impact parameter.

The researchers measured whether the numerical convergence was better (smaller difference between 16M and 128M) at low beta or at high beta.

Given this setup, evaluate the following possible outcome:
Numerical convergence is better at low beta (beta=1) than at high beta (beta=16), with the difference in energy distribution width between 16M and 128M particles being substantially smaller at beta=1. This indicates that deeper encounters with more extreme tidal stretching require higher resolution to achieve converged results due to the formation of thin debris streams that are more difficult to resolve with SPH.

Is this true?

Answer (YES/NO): YES